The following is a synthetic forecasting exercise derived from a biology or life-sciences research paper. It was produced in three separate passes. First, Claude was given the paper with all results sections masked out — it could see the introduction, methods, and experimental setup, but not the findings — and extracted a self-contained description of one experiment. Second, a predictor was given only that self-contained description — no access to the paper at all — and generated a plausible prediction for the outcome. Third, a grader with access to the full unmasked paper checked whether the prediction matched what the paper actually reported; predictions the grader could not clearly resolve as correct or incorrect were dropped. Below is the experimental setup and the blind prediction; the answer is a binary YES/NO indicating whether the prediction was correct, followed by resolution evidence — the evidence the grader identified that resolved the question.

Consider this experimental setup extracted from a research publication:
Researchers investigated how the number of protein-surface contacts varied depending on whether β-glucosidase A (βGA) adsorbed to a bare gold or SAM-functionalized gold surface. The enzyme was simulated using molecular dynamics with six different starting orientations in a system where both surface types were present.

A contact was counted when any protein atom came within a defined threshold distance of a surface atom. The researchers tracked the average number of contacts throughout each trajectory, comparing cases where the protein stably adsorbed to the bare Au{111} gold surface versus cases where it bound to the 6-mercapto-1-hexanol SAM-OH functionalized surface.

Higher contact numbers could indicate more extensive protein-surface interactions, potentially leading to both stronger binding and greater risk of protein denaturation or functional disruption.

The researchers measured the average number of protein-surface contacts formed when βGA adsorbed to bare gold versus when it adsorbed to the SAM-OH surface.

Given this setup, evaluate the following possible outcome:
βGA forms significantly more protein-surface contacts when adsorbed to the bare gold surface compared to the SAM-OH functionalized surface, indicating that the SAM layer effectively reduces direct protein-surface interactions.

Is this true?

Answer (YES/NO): YES